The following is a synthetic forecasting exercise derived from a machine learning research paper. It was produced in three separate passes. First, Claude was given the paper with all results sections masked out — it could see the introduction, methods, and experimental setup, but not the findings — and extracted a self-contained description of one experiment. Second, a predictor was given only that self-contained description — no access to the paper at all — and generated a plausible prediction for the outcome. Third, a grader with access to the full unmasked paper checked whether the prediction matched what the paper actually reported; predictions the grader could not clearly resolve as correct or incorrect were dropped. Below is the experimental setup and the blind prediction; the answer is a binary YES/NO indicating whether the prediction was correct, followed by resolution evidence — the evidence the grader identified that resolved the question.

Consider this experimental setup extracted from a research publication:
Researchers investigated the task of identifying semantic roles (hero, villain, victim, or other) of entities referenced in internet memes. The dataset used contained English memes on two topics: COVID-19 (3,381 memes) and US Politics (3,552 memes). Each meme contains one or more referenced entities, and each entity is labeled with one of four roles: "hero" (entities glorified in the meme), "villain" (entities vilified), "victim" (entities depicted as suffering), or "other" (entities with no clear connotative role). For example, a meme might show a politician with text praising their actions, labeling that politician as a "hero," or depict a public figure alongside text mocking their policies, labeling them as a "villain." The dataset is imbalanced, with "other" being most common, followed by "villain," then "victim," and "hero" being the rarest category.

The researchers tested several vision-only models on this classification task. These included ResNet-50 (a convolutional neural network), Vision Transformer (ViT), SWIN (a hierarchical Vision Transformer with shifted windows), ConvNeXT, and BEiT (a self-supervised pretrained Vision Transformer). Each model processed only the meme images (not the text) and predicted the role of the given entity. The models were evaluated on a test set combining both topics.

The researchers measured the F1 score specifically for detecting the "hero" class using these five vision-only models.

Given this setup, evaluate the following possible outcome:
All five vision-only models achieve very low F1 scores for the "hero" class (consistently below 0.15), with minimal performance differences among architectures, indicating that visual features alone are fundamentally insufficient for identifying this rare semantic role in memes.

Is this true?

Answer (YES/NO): YES